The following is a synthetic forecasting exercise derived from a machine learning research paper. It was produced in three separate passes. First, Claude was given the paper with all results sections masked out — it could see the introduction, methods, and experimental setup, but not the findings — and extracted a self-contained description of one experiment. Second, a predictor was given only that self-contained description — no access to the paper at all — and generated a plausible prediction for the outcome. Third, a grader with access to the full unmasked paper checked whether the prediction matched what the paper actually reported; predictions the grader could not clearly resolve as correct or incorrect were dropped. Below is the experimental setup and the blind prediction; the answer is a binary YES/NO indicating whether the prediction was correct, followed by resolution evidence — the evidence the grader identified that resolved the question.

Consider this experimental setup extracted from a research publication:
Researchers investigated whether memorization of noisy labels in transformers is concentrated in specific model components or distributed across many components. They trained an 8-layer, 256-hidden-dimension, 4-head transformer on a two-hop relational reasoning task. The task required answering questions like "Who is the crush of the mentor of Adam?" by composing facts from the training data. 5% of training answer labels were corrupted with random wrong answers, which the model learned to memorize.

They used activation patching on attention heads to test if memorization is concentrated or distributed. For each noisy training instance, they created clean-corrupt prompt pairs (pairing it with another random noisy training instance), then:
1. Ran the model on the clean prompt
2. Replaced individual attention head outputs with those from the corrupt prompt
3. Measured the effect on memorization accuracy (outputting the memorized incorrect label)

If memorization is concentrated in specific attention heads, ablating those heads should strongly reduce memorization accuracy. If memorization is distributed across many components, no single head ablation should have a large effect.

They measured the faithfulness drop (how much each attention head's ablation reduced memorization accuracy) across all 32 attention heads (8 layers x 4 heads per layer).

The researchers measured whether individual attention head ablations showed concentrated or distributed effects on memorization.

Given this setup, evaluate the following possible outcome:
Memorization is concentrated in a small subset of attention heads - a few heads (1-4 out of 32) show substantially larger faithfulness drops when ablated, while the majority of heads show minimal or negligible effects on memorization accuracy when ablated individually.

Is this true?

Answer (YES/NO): NO